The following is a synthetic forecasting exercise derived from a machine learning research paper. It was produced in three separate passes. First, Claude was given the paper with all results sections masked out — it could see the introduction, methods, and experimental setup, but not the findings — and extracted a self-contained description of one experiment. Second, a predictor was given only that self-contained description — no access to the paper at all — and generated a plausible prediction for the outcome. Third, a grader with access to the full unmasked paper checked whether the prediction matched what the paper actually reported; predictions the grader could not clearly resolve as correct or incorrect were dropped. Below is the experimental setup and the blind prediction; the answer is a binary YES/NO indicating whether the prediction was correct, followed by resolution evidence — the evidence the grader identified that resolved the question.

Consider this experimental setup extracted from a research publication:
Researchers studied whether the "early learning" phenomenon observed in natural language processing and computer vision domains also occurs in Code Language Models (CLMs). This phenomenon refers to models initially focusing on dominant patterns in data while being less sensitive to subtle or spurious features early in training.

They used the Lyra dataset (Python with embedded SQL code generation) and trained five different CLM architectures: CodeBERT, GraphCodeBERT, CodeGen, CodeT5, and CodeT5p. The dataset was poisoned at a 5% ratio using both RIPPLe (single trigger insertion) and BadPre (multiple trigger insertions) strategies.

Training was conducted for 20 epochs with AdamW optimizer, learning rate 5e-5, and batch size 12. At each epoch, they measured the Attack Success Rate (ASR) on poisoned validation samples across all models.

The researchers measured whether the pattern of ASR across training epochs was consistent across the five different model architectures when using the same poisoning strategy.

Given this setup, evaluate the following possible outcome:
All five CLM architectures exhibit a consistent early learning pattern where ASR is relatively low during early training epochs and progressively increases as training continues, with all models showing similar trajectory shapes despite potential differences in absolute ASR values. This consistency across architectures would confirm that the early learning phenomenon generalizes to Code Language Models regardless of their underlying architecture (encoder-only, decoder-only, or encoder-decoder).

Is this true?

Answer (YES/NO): YES